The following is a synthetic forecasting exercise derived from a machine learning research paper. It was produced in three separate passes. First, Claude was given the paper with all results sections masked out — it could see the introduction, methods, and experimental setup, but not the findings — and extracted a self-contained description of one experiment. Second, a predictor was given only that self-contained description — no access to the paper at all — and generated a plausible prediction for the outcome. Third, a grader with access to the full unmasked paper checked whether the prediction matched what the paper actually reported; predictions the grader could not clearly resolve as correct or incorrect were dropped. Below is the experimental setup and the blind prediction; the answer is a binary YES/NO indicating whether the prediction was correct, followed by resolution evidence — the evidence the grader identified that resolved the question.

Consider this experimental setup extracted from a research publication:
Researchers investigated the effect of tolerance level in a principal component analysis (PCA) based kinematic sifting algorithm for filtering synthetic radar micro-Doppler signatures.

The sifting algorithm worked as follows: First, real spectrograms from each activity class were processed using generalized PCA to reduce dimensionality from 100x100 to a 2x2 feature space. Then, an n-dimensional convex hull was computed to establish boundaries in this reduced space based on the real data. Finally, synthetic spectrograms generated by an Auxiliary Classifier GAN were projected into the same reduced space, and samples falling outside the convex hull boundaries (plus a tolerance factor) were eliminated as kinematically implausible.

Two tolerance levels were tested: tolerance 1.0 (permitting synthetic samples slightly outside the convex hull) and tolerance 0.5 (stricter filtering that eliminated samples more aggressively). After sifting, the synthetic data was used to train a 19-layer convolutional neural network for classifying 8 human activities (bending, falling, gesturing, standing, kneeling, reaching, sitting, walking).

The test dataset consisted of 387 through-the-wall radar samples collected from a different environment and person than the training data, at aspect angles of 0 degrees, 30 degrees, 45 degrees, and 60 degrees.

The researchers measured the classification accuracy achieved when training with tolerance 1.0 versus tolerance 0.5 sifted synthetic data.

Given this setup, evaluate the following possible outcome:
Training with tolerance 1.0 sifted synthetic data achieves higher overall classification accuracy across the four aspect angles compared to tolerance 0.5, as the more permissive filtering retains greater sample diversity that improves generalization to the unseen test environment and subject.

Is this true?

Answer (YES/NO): NO